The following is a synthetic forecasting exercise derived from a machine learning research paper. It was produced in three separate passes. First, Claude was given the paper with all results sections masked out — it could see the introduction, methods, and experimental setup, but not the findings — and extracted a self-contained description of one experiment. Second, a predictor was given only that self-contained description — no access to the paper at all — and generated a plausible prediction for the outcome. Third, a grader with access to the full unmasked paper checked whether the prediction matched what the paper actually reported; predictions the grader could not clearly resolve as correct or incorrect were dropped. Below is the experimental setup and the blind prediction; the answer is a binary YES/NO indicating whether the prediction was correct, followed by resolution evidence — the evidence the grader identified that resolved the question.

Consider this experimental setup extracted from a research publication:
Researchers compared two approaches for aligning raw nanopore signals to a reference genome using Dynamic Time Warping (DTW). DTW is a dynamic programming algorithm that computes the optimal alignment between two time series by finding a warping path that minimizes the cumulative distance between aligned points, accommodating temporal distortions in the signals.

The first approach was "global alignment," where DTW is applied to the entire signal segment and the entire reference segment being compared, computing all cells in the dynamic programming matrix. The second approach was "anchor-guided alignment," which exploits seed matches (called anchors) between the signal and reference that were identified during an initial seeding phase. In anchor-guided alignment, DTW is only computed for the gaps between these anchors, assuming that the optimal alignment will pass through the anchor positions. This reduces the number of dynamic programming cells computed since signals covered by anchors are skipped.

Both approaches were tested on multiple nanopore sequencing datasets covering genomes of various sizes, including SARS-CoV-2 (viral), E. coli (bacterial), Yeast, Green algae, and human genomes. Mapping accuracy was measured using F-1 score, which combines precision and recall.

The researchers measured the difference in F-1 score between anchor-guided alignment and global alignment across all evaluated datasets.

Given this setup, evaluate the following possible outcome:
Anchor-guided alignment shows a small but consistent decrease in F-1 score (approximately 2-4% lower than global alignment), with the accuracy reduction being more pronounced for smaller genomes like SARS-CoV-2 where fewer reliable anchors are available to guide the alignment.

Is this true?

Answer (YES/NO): NO